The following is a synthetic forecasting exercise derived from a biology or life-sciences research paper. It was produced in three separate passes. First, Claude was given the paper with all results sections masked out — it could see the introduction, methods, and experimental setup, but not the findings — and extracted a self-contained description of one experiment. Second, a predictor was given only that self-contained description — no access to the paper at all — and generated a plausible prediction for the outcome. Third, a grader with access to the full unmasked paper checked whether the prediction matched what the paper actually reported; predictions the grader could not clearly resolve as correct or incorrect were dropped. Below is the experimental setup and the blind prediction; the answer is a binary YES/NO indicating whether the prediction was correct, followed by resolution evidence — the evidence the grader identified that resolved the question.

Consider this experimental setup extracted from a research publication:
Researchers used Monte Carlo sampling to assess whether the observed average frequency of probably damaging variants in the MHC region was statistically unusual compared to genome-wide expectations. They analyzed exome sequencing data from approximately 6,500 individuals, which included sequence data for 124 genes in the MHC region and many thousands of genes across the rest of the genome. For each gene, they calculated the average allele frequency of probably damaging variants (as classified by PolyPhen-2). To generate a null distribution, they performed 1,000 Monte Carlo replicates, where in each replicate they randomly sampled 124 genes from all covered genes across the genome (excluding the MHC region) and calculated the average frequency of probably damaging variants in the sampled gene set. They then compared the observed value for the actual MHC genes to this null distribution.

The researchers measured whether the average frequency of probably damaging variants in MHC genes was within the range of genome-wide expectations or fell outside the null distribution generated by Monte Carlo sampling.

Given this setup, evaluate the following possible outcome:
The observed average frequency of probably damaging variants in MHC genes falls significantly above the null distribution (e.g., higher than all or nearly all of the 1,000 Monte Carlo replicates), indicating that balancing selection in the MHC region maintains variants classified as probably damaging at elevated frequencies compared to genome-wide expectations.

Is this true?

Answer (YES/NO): YES